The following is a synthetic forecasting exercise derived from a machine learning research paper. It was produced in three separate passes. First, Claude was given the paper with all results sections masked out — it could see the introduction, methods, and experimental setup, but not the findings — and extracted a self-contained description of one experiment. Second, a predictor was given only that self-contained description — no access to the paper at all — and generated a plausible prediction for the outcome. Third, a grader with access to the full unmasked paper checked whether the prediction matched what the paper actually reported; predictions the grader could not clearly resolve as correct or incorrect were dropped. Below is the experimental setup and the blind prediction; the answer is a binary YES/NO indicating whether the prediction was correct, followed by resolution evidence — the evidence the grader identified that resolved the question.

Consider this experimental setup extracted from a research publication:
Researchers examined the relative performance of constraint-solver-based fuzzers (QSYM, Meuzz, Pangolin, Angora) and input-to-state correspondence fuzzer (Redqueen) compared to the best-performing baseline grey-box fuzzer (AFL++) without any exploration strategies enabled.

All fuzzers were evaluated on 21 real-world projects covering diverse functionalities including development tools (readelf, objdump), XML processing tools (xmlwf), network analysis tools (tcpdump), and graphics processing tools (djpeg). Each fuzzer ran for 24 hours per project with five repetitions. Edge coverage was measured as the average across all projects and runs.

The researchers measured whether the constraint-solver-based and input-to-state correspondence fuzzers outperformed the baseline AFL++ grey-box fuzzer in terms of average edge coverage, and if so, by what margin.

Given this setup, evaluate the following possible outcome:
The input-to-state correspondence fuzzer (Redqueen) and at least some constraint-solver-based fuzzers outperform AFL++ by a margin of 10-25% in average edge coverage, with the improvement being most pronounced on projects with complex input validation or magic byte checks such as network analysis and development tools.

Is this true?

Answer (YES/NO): NO